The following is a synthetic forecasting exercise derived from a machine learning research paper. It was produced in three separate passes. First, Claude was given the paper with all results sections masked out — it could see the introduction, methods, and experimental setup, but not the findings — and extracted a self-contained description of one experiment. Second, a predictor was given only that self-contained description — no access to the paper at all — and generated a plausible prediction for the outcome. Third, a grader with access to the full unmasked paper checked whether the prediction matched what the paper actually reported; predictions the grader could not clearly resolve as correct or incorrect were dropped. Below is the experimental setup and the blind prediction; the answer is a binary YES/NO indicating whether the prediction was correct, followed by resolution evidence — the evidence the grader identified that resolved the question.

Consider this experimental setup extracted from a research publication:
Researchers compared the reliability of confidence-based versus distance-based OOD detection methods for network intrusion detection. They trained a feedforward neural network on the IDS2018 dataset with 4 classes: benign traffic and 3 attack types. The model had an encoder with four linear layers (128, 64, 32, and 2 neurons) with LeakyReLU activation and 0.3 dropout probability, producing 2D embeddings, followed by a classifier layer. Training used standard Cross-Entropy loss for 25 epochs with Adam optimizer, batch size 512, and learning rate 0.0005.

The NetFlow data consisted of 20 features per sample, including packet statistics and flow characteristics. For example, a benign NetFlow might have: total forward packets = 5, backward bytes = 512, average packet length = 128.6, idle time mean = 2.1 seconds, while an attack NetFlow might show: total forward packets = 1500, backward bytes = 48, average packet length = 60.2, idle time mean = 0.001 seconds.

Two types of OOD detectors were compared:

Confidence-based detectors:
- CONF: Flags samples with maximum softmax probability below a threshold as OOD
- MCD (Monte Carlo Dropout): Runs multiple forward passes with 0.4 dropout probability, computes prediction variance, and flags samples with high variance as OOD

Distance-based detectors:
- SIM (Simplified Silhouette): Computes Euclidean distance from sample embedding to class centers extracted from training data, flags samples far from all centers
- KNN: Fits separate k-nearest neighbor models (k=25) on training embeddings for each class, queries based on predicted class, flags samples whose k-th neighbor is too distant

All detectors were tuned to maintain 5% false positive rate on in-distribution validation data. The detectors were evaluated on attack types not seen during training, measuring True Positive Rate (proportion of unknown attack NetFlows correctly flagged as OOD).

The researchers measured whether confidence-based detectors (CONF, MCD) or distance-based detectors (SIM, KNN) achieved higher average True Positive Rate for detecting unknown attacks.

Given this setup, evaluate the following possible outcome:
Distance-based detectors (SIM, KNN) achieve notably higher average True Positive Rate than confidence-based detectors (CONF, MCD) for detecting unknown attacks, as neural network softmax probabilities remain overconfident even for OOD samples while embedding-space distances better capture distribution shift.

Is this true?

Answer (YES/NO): NO